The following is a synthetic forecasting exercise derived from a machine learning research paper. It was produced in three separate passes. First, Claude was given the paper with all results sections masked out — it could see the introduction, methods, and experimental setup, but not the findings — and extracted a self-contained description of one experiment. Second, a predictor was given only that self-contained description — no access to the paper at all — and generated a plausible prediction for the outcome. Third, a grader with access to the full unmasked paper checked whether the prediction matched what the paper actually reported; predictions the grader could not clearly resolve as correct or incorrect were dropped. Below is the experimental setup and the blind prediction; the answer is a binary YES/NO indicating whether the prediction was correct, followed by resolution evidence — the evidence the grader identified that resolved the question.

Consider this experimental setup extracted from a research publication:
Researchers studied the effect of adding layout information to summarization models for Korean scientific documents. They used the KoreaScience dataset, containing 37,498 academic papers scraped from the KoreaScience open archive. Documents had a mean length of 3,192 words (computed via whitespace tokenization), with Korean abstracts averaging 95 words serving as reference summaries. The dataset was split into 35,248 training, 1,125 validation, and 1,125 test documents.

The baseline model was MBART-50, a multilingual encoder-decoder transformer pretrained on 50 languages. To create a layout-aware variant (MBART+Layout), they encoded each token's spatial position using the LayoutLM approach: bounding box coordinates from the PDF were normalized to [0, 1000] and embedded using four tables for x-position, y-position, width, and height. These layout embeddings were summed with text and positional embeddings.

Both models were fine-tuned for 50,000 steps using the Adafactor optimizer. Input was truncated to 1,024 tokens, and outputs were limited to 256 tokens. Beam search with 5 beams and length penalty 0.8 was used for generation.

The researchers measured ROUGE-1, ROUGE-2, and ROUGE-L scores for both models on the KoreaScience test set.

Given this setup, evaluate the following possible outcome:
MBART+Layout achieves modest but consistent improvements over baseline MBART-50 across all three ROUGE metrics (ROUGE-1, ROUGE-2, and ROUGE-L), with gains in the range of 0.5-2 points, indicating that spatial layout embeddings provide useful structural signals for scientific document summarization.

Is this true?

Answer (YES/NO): NO